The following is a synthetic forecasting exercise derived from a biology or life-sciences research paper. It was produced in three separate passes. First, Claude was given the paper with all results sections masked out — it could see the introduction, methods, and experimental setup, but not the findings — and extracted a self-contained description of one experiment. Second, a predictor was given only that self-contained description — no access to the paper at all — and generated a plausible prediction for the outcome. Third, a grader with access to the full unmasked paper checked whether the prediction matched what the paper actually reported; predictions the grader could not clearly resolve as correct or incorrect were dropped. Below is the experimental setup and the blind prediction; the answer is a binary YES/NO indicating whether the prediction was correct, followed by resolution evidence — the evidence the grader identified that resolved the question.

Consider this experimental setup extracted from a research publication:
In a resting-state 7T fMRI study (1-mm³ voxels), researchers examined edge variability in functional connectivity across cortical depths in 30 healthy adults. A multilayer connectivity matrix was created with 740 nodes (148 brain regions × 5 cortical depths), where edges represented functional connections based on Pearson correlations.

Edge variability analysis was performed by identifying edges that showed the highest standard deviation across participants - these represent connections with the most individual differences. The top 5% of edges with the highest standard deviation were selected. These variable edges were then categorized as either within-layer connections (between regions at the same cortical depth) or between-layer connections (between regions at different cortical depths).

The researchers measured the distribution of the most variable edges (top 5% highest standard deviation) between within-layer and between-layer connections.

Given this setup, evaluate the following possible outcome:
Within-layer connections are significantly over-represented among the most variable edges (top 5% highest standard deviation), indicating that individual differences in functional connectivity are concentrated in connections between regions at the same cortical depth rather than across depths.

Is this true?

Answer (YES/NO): NO